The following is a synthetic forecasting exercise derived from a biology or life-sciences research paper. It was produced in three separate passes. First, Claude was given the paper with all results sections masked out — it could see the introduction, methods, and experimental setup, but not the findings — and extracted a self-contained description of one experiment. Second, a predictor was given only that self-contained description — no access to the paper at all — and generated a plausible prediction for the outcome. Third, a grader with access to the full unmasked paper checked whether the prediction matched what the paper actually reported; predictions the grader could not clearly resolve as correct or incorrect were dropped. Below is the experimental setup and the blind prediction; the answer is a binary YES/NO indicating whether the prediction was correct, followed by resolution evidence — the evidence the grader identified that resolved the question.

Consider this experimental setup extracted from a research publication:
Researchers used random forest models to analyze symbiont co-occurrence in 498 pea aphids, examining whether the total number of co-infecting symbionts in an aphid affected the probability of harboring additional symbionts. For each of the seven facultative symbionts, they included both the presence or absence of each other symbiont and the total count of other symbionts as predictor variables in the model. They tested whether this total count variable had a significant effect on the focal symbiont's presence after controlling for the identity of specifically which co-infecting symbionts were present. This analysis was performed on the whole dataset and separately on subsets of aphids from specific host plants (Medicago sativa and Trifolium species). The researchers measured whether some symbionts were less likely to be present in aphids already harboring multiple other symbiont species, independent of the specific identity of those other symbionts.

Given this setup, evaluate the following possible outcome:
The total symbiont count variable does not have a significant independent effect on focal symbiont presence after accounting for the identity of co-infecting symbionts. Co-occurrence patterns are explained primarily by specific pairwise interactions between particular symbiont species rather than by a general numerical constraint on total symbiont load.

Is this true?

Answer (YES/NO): NO